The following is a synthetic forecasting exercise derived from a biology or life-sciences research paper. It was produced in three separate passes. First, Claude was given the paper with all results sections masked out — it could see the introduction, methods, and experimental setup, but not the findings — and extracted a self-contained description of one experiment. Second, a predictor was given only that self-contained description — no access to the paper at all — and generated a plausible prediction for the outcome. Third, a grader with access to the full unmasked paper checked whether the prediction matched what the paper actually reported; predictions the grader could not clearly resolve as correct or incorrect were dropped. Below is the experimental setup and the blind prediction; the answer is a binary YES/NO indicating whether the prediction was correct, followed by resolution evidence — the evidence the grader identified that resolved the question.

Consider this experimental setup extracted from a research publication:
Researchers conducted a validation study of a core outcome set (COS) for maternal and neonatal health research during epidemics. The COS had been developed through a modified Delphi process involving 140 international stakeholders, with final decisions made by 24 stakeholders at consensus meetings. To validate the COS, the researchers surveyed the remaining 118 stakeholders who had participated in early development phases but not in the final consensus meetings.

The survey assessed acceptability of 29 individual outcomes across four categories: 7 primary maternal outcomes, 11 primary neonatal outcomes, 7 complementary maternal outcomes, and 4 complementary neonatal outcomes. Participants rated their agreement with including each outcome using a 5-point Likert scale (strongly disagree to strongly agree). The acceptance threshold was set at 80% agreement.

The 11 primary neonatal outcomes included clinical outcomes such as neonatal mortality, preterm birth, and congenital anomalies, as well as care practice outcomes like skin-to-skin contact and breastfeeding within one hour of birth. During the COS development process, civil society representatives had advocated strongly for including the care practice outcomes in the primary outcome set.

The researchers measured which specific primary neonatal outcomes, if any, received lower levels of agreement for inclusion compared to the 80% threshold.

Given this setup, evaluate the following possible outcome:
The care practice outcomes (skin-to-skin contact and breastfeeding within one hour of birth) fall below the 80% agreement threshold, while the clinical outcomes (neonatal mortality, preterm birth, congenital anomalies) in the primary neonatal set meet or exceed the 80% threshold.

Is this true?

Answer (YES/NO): YES